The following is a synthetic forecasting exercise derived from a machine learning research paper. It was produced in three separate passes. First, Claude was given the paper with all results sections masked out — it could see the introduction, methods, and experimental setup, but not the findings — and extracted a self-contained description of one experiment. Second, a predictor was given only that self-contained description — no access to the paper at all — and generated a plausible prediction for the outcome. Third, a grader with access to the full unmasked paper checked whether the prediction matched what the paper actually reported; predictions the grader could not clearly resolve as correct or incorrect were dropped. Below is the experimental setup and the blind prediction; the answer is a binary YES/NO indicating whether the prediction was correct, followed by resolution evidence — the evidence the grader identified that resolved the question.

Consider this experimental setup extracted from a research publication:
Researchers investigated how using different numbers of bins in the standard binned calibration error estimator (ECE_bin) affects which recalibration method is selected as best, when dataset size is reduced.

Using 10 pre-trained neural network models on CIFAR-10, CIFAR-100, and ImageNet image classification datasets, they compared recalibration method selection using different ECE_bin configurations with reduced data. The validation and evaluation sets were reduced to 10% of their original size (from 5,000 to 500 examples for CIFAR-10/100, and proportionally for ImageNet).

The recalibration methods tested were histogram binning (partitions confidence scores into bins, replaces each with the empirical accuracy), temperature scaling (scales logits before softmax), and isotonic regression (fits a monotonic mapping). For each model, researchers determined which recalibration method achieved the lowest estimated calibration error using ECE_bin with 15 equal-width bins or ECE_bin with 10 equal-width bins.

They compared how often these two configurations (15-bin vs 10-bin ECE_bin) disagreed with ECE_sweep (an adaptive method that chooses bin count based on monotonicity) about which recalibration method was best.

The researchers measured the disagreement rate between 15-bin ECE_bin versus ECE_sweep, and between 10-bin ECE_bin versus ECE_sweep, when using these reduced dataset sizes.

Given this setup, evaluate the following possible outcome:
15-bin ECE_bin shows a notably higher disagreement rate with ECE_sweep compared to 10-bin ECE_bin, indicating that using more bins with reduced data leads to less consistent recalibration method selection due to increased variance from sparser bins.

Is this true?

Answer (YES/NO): NO